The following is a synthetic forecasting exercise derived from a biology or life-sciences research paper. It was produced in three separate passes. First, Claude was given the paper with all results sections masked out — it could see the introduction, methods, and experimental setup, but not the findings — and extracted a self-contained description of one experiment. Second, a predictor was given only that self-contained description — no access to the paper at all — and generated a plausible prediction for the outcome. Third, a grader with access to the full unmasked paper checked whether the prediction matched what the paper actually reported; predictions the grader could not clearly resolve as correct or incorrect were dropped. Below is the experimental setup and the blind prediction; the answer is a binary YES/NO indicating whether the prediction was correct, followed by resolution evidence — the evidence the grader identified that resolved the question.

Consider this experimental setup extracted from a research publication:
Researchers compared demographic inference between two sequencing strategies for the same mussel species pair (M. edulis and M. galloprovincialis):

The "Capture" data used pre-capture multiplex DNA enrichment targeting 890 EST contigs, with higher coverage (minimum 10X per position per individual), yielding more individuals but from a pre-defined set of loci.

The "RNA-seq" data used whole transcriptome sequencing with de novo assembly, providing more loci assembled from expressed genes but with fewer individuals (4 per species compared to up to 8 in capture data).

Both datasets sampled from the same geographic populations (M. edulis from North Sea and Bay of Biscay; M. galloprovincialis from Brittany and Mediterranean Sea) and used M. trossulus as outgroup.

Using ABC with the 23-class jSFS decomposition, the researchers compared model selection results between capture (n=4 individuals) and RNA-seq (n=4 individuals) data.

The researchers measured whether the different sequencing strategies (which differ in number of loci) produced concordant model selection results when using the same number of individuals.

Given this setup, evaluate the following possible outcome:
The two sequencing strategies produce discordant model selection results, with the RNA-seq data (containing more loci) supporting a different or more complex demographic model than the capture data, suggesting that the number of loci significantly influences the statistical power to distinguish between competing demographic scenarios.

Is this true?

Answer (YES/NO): NO